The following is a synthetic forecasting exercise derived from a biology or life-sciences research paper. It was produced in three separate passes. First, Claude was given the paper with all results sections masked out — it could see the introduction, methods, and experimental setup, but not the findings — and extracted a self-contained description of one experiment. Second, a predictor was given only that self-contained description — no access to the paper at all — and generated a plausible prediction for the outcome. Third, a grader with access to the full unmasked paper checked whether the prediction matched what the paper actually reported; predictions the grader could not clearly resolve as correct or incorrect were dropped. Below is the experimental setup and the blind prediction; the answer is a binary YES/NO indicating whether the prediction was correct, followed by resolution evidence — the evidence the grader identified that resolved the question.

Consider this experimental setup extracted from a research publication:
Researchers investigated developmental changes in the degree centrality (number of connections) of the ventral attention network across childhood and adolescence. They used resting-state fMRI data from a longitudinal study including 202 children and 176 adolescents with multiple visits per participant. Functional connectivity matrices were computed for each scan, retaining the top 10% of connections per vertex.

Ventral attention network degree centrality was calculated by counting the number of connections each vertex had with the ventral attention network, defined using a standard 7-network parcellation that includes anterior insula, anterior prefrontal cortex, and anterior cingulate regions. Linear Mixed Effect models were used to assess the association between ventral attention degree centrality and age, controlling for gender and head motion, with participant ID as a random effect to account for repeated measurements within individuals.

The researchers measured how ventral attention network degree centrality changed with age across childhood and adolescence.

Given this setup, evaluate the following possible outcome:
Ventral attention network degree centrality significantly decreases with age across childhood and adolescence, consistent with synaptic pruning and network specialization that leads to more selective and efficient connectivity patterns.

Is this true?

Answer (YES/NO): NO